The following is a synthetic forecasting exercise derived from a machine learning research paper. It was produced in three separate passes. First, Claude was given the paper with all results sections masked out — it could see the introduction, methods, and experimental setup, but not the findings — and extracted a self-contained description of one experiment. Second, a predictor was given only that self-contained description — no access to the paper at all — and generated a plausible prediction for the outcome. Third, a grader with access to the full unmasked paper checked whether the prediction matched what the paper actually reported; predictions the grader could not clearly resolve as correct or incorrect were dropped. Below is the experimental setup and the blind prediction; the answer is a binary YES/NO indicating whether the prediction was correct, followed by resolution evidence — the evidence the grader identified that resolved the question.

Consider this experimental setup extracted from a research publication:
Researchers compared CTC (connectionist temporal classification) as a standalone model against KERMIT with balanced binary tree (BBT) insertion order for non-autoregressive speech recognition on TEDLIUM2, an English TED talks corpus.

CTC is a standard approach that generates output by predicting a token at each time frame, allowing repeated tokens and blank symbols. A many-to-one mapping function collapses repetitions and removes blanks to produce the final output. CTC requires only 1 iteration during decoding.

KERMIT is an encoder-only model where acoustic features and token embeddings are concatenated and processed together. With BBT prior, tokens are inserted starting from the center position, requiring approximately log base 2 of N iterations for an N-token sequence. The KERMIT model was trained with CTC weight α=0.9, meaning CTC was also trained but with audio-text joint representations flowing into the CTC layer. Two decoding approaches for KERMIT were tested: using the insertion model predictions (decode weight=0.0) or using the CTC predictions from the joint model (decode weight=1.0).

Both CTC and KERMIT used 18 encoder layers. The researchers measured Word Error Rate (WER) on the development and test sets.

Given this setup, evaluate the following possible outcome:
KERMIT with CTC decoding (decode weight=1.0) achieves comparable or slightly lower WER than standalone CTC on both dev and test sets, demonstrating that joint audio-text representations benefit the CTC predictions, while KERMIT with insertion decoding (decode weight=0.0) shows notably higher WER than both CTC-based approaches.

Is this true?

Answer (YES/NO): NO